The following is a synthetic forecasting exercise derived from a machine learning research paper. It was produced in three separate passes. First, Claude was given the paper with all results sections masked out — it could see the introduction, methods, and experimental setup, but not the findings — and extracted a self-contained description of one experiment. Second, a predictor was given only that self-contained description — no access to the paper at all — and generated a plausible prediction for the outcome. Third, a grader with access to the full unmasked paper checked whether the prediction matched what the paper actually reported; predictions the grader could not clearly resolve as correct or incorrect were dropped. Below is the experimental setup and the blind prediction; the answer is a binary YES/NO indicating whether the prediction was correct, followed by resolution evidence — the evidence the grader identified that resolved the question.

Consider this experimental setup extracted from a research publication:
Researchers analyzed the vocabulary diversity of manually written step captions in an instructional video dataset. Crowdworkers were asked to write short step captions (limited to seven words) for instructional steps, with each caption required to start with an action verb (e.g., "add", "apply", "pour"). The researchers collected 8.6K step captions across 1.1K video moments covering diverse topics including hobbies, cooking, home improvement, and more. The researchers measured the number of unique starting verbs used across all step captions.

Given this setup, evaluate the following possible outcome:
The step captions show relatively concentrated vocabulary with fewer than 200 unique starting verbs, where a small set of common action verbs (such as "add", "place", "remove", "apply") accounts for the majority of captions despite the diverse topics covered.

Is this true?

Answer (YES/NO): NO